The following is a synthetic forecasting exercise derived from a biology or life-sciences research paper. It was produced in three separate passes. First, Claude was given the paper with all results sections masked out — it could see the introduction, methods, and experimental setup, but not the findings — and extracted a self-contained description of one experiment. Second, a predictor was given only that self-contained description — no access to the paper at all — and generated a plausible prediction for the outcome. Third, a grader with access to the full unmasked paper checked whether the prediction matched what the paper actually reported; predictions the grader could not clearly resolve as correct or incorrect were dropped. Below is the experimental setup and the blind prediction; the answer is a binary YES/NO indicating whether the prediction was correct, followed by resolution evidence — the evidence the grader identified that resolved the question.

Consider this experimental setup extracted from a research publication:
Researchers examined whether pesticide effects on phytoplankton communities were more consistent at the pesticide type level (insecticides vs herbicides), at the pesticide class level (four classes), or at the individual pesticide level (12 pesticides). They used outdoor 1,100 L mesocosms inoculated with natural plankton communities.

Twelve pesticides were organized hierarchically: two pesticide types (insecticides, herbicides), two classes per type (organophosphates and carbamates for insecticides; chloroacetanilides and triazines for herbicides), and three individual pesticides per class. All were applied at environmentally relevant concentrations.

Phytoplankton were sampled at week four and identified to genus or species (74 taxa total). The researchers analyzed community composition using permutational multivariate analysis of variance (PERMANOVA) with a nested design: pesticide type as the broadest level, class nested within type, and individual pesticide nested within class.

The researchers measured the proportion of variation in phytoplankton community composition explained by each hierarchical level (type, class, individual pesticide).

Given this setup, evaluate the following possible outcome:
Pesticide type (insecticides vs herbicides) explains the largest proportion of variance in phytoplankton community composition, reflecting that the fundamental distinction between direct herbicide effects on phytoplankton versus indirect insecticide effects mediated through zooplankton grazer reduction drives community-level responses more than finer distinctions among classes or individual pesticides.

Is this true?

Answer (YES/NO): YES